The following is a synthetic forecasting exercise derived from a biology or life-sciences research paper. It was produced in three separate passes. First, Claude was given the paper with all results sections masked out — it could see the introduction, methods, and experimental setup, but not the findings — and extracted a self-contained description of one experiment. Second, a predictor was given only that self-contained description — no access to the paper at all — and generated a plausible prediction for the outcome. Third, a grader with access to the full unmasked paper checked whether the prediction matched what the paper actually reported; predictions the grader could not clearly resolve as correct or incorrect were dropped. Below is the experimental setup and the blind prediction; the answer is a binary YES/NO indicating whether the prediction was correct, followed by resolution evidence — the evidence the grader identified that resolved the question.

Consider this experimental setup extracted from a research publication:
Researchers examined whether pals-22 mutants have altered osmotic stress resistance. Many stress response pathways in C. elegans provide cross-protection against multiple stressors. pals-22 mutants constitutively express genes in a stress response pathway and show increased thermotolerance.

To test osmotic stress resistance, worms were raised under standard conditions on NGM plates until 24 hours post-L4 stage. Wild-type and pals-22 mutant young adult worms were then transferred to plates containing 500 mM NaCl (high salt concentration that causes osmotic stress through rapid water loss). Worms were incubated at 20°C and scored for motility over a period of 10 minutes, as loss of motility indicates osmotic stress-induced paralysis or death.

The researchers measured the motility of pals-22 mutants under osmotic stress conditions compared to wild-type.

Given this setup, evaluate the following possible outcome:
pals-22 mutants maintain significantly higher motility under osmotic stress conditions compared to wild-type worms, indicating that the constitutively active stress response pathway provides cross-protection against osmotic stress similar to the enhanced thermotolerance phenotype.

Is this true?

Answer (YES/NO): NO